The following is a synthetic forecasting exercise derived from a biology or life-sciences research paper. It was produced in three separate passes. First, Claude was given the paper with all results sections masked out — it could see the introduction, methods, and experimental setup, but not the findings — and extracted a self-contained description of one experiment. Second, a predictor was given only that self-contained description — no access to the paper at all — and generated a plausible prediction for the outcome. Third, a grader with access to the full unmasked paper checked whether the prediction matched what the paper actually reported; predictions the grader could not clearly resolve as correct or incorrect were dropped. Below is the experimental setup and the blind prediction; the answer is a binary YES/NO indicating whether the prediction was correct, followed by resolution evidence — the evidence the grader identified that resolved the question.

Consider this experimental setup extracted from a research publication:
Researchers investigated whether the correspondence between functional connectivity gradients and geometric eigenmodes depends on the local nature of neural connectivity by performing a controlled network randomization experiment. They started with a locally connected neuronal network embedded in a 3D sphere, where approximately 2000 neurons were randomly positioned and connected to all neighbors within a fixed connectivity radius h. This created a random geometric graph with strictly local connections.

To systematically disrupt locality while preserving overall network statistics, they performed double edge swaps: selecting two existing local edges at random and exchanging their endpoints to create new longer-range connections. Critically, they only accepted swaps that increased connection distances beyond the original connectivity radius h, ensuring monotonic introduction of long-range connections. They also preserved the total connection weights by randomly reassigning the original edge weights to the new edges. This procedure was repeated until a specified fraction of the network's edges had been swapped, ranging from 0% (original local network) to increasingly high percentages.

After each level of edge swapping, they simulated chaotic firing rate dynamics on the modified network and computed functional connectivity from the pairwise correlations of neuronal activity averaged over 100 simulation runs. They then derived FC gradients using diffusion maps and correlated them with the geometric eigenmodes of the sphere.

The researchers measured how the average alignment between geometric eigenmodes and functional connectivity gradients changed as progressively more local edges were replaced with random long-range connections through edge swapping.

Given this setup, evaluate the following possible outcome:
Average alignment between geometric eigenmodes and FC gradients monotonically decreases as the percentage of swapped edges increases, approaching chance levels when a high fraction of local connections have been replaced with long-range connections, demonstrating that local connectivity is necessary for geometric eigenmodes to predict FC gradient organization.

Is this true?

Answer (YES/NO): YES